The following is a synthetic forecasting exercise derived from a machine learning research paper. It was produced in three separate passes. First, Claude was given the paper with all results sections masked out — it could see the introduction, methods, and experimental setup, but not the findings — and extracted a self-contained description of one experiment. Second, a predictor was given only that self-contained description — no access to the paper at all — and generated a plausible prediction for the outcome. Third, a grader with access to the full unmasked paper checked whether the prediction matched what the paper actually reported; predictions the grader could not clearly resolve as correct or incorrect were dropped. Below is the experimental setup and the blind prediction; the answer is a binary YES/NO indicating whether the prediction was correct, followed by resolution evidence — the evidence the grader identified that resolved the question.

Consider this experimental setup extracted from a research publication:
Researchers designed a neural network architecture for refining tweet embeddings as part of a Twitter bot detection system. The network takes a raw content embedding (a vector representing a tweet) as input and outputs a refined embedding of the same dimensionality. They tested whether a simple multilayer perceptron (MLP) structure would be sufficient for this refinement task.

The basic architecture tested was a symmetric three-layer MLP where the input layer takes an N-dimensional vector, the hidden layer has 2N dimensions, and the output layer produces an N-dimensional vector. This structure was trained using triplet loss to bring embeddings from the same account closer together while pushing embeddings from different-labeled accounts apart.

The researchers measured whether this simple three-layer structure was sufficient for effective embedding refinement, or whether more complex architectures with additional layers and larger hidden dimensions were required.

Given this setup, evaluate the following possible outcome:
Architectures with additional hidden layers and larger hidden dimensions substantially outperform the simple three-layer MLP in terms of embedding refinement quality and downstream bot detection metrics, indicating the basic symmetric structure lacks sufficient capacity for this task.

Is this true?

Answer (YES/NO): NO